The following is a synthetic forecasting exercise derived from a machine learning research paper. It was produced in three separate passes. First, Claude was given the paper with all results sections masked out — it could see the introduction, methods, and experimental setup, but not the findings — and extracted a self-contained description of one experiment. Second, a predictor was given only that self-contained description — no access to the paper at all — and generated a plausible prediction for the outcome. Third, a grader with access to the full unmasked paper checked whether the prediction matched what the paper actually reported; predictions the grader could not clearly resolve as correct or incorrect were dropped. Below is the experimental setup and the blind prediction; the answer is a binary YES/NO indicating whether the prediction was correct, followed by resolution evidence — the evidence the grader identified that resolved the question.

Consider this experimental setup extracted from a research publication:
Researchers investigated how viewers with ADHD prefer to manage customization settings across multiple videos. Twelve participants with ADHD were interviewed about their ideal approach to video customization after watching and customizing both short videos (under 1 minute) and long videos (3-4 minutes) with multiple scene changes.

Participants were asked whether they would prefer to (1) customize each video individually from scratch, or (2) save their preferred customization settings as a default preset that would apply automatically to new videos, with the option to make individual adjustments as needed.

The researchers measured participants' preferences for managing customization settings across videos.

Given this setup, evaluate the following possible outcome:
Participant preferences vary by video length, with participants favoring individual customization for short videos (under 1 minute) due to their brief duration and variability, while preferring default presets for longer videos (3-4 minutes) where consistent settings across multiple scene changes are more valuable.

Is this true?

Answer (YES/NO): NO